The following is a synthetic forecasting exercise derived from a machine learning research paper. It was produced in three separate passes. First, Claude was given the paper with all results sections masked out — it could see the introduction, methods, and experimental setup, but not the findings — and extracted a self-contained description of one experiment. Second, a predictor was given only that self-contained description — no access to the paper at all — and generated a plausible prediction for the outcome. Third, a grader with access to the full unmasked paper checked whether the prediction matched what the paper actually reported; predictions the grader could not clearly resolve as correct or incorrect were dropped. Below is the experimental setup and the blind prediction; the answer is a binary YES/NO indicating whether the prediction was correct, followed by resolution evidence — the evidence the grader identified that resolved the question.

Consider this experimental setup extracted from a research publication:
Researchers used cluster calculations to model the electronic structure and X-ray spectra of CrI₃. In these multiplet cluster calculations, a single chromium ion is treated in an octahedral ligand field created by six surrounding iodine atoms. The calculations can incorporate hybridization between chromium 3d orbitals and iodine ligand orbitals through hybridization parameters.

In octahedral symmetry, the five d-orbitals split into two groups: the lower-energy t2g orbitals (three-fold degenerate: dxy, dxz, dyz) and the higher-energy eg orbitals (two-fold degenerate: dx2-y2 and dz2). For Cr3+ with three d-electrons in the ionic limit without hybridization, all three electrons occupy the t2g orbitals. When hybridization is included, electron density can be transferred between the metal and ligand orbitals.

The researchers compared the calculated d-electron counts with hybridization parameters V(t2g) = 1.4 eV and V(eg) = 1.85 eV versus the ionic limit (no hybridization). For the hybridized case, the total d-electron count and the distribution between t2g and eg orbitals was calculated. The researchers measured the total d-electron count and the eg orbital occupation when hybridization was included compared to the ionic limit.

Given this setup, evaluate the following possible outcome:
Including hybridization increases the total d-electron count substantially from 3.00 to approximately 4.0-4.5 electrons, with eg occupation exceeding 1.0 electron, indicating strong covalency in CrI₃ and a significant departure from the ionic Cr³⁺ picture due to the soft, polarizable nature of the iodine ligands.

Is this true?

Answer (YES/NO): NO